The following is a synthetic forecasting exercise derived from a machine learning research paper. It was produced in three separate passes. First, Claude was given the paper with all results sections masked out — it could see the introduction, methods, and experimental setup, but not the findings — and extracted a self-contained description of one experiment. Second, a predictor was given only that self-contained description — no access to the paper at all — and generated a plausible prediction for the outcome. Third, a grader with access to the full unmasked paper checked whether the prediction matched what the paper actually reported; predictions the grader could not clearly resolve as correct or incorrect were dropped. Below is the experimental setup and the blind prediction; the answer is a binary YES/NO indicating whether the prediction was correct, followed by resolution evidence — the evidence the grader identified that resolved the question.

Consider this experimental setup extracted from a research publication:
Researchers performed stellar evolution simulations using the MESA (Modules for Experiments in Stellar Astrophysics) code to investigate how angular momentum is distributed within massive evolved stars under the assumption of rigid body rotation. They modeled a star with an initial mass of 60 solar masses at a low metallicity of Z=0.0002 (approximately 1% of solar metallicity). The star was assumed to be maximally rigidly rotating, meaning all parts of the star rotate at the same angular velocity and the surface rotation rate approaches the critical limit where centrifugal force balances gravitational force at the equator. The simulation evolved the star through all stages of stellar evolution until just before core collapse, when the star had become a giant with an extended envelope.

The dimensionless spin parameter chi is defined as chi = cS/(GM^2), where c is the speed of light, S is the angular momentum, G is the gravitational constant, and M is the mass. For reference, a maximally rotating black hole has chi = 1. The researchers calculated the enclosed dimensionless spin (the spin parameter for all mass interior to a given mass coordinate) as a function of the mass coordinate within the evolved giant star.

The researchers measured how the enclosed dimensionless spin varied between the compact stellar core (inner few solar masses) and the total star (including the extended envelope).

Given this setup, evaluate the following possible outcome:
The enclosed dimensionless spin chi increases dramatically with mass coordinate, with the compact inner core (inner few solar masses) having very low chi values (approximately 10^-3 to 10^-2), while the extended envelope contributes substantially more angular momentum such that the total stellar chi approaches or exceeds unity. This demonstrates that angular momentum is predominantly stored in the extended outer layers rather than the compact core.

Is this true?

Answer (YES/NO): NO